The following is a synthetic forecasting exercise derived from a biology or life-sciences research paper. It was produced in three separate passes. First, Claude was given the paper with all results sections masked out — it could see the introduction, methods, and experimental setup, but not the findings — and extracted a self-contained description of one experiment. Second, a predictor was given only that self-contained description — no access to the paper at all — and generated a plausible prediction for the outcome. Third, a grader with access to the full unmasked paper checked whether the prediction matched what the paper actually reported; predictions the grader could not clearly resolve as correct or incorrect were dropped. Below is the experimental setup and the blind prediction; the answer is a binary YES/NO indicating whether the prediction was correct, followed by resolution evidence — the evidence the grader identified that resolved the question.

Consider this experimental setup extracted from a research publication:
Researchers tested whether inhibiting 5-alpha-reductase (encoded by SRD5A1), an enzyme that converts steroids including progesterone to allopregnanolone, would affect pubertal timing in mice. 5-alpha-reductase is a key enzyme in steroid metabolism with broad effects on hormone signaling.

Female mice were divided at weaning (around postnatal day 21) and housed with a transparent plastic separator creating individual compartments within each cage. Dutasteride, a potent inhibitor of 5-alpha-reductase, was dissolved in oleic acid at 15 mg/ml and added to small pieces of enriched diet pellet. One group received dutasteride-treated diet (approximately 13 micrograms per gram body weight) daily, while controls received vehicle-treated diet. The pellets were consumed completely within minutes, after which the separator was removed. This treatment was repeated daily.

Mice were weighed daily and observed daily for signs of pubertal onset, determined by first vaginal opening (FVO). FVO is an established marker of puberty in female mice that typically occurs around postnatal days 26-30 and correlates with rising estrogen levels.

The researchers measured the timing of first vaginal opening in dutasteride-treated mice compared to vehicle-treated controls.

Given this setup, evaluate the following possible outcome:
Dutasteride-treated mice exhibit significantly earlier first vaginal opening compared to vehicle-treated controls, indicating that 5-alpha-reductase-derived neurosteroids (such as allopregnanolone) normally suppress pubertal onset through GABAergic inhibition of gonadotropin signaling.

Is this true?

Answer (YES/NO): NO